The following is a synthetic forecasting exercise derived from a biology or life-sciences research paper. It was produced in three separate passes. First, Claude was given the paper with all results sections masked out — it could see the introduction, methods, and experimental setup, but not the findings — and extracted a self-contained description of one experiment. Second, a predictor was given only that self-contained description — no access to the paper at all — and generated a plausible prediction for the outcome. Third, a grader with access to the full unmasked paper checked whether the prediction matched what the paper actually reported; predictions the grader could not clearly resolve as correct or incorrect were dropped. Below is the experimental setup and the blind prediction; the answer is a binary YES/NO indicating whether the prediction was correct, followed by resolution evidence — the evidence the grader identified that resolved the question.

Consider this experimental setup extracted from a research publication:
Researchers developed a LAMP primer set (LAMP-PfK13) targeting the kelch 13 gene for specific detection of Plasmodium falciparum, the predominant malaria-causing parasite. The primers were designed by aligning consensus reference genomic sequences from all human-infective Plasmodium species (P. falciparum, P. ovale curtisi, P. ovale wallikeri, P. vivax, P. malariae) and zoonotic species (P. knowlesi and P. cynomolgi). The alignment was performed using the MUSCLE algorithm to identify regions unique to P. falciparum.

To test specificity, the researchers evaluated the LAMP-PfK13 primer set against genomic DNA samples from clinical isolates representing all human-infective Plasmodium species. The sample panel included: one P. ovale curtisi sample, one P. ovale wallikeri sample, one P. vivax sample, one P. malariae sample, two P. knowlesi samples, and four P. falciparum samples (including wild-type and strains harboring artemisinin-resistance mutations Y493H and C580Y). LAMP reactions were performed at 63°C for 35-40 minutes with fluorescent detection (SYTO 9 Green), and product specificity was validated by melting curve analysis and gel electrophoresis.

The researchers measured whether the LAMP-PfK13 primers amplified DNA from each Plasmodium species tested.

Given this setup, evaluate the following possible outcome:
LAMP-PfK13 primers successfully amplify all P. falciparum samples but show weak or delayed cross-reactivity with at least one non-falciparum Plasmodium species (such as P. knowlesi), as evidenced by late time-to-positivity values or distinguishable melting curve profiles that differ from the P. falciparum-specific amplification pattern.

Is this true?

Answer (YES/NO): NO